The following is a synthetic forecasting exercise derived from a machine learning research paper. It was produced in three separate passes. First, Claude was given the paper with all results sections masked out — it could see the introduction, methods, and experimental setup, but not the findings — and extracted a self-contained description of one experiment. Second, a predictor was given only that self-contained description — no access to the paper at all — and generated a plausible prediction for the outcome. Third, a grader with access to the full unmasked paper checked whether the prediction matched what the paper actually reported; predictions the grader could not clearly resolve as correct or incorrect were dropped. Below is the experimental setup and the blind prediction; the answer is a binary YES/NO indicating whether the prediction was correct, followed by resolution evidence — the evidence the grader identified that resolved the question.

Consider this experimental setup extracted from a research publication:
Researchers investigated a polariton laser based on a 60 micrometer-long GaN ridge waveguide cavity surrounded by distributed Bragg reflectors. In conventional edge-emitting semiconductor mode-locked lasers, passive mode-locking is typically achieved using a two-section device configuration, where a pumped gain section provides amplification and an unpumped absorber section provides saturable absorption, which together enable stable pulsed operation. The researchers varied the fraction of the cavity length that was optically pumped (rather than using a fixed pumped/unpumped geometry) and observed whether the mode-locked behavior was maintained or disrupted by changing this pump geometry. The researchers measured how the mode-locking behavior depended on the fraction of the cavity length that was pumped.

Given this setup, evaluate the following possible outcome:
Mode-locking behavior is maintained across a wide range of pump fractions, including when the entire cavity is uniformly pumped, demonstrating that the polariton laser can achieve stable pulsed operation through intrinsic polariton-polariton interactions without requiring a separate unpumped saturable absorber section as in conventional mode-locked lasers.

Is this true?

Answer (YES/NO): YES